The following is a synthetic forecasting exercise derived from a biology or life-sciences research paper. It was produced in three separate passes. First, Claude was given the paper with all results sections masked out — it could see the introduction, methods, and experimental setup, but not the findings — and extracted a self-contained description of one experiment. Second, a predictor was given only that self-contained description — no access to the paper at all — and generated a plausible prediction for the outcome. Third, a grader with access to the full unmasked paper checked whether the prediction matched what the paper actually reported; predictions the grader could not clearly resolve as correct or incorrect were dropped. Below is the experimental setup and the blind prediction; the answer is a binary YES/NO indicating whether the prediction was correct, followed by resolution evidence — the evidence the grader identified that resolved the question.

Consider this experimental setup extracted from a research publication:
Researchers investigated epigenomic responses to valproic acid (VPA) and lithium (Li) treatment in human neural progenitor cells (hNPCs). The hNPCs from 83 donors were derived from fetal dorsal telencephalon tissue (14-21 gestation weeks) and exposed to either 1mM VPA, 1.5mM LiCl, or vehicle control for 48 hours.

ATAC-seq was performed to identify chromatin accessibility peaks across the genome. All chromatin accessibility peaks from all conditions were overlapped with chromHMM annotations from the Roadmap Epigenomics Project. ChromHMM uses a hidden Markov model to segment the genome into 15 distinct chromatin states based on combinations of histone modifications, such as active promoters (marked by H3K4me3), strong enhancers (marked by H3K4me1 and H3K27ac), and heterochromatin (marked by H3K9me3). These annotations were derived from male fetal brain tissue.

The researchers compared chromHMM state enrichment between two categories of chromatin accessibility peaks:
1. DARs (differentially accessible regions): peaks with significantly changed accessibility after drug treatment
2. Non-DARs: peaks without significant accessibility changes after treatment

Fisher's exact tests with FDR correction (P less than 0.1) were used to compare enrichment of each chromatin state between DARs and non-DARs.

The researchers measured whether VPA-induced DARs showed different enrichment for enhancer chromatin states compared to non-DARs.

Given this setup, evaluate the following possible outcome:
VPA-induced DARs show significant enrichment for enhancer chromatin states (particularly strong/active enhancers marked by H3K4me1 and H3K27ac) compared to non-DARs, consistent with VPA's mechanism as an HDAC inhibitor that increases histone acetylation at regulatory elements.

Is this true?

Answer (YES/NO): NO